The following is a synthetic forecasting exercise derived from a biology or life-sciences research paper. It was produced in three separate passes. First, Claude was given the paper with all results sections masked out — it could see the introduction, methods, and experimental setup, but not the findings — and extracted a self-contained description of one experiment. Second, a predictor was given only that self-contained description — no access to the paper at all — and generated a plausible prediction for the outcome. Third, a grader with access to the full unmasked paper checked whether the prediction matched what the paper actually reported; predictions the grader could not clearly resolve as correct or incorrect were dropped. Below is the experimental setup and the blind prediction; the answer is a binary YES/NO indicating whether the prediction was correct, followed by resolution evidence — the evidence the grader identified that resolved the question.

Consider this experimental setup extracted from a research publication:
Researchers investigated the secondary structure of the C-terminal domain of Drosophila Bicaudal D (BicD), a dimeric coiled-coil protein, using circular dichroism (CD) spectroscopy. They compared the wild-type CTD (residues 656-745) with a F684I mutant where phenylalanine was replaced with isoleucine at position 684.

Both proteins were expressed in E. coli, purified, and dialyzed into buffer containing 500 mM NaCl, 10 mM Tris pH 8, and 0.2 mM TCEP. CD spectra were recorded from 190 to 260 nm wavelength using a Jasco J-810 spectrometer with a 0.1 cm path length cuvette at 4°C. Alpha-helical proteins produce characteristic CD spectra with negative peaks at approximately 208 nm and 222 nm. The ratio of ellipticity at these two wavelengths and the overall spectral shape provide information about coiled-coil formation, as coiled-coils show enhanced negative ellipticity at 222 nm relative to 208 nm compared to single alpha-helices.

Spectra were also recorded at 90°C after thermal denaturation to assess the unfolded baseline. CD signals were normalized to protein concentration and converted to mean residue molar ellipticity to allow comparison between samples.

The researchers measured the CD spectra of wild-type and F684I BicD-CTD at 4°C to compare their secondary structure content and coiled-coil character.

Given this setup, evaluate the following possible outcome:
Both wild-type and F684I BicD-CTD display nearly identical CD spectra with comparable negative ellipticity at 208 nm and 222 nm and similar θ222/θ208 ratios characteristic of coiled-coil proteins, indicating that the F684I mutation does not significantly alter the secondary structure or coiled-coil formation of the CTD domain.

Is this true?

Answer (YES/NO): YES